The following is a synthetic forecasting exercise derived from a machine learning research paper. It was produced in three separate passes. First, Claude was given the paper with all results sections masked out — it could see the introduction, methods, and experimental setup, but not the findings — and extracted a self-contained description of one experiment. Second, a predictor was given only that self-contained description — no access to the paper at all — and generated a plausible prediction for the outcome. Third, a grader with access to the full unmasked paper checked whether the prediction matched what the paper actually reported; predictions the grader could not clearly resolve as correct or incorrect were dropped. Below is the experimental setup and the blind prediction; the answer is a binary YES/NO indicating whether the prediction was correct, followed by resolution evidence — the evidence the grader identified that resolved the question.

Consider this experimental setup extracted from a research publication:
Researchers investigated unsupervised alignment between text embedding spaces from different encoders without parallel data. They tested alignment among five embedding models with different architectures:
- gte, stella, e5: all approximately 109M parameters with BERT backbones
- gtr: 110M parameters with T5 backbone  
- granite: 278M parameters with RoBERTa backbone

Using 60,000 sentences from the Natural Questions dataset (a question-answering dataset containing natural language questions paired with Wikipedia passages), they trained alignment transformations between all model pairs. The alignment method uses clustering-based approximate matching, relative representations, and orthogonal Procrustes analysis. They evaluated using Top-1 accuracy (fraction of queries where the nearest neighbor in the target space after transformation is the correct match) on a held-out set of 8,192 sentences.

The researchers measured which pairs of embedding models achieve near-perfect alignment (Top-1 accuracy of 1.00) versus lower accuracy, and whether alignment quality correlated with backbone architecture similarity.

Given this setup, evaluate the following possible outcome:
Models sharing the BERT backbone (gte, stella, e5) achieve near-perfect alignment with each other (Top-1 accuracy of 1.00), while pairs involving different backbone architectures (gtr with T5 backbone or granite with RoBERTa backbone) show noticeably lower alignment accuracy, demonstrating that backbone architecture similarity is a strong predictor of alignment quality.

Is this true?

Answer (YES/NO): NO